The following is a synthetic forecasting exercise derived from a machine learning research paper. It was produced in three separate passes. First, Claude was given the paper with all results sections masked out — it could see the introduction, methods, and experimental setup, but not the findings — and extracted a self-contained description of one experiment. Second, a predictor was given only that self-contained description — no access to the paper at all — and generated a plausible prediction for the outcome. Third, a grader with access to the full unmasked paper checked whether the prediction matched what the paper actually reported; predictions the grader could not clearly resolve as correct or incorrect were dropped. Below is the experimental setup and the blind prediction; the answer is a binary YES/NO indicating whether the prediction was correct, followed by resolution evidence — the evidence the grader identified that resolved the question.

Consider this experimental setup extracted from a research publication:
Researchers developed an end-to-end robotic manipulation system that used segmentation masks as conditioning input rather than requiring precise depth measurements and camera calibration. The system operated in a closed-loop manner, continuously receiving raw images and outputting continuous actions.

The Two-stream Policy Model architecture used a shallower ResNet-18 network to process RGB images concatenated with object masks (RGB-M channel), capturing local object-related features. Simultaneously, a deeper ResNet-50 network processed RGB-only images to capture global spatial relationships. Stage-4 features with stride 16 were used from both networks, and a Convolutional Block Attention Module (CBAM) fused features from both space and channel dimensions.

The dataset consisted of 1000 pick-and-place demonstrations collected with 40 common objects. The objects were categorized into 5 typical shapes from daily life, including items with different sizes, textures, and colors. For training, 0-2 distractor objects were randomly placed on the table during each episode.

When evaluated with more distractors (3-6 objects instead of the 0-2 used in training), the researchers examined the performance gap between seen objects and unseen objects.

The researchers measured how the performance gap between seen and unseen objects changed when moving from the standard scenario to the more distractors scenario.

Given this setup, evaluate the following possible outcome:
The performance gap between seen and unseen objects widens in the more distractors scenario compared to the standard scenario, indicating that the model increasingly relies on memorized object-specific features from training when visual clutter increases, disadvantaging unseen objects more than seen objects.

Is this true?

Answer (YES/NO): YES